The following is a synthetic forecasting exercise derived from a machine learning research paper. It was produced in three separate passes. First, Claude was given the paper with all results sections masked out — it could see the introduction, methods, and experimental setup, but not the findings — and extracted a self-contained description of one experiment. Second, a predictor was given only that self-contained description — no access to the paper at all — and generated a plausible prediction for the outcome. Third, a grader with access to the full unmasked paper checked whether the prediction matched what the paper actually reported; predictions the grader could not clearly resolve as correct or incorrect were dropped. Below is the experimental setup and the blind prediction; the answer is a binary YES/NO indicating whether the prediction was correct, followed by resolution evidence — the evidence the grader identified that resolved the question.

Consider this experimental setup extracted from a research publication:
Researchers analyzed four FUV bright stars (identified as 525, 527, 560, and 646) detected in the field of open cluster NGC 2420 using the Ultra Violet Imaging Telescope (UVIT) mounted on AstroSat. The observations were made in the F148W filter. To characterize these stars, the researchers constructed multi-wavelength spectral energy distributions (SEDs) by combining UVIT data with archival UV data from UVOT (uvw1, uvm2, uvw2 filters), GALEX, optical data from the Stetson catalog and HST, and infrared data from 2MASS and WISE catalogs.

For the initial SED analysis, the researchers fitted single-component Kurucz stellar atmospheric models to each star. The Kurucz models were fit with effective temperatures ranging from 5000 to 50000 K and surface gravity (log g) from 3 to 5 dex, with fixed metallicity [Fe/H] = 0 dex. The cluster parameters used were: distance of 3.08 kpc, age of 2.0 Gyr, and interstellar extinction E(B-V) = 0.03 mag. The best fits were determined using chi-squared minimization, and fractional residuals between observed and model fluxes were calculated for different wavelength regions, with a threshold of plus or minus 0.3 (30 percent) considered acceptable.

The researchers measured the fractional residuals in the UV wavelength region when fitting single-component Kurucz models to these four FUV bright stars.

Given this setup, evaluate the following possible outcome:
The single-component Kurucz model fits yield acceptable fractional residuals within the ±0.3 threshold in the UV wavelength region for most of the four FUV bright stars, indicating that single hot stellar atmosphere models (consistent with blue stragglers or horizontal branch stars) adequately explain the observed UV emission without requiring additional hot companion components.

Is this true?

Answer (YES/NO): NO